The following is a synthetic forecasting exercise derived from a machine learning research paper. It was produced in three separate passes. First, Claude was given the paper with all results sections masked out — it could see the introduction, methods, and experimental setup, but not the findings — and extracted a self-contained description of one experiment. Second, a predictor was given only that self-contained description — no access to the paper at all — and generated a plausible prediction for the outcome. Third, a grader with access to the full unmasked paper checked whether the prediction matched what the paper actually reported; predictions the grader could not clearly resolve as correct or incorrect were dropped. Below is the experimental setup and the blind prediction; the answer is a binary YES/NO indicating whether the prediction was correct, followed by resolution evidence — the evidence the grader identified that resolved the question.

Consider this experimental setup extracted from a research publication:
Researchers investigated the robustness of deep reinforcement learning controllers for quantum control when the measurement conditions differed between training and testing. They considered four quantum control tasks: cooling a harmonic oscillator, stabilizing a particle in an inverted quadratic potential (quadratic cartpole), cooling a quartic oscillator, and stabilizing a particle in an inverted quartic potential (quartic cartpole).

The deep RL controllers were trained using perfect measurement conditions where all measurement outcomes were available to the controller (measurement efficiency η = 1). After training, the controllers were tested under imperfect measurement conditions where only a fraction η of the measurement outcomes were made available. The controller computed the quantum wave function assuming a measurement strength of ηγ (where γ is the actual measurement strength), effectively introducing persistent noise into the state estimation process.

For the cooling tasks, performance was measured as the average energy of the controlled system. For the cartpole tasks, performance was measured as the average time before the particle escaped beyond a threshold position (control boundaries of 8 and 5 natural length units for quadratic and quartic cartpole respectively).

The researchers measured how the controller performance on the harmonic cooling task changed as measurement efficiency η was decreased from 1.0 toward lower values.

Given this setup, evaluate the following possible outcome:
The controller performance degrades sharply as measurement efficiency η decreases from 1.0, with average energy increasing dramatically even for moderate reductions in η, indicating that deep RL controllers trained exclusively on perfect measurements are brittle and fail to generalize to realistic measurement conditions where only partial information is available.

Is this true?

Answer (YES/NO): NO